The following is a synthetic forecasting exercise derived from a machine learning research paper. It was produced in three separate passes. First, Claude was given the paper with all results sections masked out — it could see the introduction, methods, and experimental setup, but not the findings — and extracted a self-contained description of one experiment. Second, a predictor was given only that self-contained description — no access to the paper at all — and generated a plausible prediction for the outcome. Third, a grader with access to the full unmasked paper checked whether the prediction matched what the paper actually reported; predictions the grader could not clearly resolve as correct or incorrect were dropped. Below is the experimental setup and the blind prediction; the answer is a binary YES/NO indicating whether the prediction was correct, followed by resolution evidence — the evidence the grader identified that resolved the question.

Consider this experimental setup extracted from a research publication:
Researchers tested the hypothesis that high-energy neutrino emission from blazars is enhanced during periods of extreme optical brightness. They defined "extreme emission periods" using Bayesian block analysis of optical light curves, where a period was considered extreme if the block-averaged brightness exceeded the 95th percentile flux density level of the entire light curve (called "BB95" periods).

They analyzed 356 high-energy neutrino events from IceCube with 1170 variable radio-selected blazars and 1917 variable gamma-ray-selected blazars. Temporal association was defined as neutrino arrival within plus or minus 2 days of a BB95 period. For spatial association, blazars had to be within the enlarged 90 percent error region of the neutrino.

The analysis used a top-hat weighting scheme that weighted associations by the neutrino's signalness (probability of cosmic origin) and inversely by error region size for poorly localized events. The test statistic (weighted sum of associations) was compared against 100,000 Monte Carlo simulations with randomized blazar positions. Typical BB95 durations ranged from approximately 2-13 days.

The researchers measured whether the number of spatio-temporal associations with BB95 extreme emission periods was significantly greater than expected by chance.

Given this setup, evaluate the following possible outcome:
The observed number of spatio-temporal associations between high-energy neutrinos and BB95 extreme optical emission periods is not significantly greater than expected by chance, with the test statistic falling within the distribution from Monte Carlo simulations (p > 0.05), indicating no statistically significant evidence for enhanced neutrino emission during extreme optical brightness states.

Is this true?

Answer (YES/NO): YES